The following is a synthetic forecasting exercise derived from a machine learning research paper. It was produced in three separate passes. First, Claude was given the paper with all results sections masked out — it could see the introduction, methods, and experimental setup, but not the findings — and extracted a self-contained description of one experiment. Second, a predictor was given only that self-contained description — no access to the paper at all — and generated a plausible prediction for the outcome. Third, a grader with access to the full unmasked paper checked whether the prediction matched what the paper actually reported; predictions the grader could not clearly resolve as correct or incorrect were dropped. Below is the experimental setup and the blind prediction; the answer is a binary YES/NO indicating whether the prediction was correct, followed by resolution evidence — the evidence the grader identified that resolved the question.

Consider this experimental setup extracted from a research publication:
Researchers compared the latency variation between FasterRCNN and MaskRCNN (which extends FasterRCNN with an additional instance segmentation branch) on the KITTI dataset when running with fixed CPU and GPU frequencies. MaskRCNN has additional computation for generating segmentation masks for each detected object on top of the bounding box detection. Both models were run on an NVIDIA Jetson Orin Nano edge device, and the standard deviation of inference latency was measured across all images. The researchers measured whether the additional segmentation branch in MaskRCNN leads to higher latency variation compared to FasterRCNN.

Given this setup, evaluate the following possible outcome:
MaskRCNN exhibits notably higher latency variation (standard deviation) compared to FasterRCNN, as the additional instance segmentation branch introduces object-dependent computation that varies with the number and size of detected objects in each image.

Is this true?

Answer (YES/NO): YES